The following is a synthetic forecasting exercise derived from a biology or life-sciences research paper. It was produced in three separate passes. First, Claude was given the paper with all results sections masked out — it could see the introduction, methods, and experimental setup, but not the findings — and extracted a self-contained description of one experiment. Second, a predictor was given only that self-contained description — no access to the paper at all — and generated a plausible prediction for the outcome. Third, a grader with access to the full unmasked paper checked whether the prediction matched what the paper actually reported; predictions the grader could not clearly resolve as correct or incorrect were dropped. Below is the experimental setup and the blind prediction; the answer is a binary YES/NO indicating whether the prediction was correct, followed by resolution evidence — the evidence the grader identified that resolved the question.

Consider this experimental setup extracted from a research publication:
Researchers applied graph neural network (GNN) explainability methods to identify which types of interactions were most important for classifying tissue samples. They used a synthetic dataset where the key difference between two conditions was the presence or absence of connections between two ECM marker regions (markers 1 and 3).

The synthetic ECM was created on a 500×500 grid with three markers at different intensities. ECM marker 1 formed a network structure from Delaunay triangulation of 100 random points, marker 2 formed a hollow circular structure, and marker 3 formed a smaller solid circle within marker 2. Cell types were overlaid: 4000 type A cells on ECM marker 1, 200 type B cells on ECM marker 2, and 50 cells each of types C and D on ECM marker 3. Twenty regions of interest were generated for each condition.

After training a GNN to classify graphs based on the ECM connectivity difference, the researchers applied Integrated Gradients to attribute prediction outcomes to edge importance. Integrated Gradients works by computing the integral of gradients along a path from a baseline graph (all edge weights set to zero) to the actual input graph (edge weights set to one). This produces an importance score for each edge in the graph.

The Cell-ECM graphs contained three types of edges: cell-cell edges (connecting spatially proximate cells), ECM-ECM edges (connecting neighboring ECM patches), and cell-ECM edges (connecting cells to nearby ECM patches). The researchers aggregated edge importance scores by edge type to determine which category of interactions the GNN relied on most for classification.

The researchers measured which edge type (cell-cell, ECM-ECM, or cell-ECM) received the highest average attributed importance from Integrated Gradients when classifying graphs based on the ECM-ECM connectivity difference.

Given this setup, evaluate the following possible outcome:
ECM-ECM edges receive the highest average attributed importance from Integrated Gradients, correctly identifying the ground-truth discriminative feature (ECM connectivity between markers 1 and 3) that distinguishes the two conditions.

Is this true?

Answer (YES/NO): YES